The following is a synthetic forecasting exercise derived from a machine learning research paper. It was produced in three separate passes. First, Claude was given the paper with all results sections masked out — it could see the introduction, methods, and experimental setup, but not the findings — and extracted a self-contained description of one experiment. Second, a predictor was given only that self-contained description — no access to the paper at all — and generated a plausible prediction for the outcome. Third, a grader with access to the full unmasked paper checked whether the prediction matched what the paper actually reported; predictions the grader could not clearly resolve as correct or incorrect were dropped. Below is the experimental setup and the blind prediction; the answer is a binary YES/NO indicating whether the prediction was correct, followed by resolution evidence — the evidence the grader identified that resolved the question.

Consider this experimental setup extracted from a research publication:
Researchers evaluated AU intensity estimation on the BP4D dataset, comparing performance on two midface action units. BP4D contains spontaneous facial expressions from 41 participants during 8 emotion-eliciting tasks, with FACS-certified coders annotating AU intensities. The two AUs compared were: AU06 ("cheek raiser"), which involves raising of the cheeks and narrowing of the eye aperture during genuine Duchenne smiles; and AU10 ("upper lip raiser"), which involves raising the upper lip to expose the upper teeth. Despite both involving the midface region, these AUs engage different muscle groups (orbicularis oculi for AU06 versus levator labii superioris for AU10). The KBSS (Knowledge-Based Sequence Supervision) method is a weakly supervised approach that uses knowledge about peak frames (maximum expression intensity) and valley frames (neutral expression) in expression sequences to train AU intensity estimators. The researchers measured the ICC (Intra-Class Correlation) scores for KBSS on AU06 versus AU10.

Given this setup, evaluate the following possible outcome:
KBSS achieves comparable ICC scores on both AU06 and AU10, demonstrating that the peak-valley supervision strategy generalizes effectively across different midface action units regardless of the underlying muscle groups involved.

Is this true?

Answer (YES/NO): YES